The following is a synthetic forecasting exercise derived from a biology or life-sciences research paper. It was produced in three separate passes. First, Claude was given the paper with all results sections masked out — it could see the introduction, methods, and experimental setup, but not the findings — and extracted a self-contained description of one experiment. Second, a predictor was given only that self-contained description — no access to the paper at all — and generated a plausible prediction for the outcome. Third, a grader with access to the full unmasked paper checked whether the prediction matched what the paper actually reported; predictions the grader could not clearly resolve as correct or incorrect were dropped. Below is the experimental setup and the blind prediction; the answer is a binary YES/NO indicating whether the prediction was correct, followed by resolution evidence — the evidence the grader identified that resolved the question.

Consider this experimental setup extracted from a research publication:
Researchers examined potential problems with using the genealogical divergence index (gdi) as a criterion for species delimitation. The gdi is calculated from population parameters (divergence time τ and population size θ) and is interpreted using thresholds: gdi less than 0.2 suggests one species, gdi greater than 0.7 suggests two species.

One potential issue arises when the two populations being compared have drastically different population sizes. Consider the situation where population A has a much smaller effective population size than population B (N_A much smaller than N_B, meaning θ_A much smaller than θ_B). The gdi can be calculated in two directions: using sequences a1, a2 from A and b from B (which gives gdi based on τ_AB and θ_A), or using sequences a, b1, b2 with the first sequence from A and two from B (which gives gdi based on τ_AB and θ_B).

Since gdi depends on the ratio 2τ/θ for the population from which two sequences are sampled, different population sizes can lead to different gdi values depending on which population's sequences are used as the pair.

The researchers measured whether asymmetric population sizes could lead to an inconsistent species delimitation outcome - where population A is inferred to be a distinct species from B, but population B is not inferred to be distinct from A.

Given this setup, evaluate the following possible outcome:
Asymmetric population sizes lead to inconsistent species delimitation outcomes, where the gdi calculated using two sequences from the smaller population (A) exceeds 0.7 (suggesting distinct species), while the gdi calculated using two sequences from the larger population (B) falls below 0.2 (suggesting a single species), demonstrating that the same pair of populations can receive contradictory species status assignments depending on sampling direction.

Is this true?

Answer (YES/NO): NO